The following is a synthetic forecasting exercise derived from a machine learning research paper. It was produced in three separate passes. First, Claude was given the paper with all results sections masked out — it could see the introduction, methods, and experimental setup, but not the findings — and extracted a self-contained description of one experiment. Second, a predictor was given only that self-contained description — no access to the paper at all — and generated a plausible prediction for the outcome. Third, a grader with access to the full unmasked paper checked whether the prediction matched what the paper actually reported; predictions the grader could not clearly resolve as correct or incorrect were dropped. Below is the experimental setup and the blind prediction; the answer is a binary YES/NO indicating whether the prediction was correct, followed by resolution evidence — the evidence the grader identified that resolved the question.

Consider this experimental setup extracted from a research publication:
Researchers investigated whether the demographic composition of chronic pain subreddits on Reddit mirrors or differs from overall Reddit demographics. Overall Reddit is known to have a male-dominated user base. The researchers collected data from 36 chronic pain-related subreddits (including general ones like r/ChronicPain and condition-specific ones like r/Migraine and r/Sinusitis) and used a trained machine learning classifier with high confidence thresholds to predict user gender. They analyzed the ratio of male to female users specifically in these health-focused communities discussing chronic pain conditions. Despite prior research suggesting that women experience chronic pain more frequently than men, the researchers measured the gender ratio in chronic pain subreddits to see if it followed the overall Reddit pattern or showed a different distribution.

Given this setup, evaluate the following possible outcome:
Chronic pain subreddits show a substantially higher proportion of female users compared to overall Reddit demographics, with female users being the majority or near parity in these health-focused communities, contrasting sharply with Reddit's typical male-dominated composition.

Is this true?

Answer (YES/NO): NO